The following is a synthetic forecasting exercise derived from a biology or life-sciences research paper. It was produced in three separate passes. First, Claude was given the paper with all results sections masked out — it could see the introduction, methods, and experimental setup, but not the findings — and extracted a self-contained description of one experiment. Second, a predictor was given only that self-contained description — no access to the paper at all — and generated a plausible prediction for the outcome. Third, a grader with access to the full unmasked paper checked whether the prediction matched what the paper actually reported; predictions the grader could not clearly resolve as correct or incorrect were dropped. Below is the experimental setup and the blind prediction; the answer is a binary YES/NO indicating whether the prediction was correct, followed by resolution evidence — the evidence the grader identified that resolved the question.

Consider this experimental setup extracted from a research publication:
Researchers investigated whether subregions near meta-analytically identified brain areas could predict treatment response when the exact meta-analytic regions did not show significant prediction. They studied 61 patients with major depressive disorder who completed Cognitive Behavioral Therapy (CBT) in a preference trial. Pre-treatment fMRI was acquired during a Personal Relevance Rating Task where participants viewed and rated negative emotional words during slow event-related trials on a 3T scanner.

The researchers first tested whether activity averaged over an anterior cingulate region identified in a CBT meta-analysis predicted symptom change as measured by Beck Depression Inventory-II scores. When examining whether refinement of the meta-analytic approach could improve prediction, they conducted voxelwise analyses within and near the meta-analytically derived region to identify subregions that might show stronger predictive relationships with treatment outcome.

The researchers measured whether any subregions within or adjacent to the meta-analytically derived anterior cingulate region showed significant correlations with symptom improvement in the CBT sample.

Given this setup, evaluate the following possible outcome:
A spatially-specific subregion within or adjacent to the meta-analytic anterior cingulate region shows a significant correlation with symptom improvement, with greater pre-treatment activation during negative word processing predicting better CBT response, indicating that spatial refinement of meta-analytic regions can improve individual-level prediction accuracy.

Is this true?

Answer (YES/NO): NO